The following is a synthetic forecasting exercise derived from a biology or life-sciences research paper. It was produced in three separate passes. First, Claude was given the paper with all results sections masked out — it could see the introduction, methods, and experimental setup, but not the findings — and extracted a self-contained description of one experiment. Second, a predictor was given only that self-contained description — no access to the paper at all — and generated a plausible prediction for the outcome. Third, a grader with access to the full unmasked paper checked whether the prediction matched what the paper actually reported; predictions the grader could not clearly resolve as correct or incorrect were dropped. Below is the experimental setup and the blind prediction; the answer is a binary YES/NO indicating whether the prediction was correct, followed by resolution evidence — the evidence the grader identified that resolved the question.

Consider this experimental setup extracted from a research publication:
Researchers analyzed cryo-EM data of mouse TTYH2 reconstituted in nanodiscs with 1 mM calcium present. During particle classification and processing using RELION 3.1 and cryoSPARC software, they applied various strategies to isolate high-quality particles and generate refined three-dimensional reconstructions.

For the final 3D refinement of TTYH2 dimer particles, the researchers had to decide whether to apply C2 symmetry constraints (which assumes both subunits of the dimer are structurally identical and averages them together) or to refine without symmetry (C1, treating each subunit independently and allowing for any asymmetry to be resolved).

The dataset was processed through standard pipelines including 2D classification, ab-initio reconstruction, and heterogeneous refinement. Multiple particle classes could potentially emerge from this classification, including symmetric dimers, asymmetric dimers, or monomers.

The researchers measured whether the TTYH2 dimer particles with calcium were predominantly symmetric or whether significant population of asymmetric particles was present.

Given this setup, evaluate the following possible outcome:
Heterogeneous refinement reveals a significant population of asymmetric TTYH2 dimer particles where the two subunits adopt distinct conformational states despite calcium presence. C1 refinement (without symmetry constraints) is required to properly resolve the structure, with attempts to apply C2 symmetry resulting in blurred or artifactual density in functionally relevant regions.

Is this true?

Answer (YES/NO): NO